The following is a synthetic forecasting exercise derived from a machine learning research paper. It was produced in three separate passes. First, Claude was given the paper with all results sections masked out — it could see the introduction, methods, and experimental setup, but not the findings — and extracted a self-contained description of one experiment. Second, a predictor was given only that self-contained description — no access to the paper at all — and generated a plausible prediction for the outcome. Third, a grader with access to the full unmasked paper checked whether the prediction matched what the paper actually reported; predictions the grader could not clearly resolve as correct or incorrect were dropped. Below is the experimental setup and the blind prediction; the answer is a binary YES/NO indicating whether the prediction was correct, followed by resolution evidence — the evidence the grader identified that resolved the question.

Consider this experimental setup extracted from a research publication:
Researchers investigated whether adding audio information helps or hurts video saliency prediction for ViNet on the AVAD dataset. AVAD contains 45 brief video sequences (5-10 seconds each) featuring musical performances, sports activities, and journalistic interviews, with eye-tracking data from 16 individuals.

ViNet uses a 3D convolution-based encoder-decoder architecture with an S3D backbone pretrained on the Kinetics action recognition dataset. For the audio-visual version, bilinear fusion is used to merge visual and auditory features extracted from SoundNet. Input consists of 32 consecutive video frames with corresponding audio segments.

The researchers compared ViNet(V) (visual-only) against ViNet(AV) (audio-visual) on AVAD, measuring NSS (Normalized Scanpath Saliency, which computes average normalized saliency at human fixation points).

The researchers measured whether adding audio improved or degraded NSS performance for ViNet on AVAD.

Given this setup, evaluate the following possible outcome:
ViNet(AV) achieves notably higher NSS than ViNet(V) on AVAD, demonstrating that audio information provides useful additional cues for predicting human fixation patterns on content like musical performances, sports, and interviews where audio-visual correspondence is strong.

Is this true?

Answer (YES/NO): NO